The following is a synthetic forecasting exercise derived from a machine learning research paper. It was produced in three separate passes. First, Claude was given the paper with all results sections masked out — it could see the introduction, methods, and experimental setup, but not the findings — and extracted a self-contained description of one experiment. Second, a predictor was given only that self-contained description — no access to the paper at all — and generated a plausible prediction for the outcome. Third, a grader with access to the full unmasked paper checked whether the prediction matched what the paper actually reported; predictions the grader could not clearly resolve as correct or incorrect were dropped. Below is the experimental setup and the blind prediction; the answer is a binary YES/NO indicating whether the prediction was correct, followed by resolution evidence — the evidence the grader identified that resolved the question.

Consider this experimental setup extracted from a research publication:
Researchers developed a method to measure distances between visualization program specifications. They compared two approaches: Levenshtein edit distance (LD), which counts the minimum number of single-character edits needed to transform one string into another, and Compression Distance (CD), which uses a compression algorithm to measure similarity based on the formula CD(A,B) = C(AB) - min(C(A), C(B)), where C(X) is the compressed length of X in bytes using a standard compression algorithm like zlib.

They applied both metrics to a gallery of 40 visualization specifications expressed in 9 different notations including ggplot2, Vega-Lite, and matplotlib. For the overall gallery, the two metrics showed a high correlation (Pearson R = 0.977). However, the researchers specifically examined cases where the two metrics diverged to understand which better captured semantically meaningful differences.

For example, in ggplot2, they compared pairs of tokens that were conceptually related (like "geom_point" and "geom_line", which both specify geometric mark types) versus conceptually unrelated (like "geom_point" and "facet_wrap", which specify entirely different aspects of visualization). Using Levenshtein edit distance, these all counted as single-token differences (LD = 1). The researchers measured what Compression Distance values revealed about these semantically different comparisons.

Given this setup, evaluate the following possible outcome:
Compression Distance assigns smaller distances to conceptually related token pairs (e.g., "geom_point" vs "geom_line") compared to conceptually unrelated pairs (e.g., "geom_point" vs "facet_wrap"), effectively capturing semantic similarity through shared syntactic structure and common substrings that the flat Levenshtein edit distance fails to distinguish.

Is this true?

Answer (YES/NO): YES